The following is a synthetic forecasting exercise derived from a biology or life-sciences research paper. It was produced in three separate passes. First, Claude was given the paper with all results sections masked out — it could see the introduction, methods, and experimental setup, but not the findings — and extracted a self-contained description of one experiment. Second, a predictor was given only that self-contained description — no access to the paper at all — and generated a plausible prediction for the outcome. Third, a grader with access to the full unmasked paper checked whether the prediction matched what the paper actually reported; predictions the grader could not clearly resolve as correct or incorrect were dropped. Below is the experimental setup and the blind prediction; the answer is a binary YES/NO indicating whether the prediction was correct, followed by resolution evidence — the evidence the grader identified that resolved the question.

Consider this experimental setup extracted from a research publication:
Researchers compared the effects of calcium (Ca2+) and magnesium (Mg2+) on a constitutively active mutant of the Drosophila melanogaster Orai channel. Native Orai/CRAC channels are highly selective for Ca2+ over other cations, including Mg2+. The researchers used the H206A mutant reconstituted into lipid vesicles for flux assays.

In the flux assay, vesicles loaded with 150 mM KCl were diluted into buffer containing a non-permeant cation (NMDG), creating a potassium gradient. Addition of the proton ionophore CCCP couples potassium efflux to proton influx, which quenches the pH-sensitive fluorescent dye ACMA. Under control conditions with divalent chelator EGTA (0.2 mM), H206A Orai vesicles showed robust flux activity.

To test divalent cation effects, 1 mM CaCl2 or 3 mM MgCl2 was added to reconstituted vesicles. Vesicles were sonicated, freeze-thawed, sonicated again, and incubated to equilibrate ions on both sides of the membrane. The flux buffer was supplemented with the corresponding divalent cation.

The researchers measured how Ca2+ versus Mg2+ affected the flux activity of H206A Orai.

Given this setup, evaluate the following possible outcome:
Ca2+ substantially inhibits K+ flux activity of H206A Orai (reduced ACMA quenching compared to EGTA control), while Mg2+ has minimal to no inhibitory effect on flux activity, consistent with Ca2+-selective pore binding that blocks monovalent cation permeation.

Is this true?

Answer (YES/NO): NO